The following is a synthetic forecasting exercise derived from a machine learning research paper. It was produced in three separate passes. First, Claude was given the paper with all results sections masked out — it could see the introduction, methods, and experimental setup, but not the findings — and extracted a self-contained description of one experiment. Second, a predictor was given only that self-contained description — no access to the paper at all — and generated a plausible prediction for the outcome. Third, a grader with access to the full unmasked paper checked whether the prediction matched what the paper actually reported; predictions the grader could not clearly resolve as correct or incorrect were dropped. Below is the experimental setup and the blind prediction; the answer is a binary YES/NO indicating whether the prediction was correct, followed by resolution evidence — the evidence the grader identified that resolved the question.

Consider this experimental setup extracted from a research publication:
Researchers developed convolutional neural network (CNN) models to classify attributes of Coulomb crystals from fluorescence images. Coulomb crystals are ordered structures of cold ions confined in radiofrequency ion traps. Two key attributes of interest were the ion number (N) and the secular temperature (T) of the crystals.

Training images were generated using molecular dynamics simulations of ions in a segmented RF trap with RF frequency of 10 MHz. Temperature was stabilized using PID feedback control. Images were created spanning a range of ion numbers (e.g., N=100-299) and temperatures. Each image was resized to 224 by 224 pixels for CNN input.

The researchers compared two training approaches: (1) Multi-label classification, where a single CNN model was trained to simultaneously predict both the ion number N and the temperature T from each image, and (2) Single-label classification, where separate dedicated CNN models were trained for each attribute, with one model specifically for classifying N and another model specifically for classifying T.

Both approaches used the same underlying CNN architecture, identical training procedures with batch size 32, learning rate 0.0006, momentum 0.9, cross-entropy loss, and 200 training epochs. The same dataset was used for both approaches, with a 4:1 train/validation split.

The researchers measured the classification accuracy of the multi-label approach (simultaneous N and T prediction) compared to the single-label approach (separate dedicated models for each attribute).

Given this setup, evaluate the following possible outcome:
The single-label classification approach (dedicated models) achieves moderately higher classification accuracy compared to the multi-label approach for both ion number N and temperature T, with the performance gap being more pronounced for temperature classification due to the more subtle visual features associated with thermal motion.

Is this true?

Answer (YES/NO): NO